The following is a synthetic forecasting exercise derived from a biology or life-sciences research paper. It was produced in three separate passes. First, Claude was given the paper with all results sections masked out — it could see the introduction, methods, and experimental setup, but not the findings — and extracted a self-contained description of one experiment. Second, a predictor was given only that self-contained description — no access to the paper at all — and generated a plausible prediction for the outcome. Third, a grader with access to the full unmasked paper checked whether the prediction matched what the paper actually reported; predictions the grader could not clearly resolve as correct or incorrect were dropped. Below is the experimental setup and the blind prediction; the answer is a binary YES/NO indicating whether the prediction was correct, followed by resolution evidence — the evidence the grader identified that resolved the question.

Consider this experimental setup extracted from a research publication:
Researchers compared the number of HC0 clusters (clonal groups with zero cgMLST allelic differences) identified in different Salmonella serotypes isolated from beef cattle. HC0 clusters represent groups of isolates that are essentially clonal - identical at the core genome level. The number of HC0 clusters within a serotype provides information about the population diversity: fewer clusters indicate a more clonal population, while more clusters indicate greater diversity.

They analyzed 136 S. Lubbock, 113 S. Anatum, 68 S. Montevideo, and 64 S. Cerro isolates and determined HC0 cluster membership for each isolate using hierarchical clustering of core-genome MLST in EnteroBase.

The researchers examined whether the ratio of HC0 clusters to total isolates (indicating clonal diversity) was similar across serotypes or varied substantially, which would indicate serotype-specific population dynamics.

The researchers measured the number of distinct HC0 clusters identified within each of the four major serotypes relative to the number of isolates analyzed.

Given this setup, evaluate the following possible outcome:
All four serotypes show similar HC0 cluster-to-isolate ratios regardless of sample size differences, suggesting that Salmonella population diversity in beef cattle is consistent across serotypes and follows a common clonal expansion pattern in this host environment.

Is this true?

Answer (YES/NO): NO